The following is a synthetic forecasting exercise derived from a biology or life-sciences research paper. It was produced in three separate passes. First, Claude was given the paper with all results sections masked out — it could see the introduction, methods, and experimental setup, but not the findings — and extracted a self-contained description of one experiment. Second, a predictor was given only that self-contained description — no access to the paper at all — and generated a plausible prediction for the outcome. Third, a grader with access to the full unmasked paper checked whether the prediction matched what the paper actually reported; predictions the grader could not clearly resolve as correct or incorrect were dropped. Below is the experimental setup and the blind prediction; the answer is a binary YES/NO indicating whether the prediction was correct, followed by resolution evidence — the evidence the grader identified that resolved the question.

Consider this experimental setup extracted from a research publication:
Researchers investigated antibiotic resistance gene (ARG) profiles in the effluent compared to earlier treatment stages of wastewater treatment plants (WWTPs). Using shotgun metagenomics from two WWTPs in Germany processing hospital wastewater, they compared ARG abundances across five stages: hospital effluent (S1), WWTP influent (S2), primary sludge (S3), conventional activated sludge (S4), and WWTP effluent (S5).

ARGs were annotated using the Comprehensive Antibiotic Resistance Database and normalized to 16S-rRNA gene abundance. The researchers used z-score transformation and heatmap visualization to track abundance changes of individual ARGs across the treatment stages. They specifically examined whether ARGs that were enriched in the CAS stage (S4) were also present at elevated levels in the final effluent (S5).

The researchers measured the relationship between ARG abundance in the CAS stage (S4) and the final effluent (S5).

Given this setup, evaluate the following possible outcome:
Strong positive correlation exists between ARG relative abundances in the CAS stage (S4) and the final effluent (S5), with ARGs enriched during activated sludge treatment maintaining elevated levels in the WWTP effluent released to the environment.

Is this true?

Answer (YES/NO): YES